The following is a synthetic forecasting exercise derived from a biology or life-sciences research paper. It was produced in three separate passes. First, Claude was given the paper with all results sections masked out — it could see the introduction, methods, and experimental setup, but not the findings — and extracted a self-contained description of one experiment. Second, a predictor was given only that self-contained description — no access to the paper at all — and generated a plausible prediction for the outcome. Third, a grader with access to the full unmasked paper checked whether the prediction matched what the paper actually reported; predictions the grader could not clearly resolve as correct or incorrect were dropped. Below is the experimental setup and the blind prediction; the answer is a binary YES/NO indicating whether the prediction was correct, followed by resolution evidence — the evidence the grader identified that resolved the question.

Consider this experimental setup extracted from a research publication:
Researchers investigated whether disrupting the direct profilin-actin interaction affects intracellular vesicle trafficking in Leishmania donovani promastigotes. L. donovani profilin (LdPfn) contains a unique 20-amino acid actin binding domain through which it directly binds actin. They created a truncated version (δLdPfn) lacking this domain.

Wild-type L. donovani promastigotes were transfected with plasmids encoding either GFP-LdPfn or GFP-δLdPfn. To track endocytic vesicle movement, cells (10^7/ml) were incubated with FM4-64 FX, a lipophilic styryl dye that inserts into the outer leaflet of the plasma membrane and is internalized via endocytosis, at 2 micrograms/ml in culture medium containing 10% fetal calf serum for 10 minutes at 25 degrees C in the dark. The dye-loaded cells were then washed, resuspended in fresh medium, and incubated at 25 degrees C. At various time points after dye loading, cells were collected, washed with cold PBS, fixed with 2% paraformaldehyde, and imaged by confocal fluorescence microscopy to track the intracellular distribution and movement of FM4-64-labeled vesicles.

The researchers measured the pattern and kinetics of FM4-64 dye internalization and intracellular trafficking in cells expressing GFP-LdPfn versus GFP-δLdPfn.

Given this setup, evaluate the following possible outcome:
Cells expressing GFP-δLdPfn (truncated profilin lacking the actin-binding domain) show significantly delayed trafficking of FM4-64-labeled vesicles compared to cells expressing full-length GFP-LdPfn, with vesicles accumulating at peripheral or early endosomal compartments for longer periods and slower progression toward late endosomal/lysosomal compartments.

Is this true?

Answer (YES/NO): YES